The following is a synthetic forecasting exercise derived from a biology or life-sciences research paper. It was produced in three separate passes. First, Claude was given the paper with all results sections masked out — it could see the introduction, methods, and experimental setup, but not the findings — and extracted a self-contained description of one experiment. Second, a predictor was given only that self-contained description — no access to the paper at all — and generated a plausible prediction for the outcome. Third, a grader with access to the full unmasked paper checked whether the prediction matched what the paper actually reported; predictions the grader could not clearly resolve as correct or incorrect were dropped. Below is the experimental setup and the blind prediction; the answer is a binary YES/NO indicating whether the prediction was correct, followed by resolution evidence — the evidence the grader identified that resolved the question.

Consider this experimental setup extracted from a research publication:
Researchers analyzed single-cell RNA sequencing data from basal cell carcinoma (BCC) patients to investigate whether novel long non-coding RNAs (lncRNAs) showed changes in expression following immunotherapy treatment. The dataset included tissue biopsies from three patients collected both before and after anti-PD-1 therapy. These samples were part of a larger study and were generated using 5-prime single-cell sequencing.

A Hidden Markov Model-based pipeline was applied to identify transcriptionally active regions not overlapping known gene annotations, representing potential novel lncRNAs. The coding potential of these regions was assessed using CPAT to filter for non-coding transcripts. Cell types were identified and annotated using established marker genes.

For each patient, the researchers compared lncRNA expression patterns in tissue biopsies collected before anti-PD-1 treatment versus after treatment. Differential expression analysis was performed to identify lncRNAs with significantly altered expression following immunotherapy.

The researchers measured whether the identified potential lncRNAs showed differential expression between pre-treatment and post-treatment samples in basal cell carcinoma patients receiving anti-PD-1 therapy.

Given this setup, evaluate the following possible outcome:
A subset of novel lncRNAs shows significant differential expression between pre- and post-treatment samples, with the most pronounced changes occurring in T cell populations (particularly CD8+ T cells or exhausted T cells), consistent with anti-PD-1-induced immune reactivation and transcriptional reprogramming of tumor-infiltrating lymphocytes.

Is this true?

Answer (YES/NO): NO